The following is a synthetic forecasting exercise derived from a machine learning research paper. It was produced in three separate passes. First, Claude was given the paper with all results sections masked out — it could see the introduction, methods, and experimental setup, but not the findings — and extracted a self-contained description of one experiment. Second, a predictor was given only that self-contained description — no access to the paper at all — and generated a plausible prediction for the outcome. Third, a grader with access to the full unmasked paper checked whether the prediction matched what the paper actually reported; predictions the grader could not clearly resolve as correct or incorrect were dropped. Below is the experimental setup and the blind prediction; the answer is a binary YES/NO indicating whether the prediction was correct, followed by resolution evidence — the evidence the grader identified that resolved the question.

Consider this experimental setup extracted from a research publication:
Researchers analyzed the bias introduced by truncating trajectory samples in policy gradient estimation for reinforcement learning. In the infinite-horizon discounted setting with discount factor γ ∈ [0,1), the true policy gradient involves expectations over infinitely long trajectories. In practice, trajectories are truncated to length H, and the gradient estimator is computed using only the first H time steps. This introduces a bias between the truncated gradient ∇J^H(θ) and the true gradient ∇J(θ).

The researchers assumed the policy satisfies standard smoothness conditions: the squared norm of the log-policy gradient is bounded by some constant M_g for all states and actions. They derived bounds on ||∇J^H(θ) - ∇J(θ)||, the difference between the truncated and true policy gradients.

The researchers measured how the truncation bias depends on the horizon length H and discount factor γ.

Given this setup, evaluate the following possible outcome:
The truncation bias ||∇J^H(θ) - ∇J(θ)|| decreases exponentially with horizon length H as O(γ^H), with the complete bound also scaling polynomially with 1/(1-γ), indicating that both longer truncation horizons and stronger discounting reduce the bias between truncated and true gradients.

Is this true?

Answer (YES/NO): NO